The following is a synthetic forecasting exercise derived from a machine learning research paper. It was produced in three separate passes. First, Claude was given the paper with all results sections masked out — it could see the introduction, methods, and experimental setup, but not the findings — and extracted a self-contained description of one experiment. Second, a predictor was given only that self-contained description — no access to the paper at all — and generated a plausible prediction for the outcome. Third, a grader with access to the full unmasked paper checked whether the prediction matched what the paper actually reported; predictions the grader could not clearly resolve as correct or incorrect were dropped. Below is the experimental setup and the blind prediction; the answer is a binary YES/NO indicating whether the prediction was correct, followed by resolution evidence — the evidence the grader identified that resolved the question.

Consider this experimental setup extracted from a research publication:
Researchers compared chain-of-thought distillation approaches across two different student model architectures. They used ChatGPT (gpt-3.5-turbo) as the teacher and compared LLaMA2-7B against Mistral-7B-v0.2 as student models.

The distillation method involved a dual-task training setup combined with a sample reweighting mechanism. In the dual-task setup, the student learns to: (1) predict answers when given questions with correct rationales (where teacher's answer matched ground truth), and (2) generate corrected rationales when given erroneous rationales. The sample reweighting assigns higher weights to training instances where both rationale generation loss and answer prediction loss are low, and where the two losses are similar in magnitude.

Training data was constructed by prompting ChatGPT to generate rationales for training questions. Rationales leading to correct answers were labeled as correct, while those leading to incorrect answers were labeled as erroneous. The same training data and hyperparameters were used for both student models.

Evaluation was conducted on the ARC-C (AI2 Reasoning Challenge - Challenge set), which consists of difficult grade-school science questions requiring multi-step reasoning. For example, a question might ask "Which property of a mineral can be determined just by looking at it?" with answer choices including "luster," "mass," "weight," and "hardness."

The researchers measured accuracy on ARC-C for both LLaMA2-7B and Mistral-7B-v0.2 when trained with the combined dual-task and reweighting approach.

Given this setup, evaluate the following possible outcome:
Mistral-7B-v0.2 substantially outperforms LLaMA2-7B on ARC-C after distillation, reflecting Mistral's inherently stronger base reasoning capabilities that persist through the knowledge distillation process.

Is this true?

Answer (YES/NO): YES